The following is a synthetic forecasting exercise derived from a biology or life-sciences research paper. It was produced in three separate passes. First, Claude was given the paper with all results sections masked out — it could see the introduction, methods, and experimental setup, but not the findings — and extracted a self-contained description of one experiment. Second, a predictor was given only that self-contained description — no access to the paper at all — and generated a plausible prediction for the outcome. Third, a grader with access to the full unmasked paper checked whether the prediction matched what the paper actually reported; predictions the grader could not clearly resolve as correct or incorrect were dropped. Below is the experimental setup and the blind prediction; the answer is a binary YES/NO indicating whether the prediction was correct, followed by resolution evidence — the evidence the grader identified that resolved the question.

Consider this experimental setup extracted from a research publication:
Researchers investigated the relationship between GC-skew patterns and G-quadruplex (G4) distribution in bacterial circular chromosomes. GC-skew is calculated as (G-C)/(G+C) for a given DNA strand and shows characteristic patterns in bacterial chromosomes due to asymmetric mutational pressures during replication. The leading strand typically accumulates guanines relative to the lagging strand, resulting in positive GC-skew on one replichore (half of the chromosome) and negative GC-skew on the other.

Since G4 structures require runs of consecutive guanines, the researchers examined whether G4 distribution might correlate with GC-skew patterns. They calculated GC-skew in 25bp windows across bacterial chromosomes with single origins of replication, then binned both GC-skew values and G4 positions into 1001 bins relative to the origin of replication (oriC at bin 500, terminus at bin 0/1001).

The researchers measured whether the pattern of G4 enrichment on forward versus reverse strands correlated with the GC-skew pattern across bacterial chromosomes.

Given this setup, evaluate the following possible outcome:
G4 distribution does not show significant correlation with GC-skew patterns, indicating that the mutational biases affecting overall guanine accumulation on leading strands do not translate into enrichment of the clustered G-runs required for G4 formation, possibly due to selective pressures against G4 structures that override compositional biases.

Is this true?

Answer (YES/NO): NO